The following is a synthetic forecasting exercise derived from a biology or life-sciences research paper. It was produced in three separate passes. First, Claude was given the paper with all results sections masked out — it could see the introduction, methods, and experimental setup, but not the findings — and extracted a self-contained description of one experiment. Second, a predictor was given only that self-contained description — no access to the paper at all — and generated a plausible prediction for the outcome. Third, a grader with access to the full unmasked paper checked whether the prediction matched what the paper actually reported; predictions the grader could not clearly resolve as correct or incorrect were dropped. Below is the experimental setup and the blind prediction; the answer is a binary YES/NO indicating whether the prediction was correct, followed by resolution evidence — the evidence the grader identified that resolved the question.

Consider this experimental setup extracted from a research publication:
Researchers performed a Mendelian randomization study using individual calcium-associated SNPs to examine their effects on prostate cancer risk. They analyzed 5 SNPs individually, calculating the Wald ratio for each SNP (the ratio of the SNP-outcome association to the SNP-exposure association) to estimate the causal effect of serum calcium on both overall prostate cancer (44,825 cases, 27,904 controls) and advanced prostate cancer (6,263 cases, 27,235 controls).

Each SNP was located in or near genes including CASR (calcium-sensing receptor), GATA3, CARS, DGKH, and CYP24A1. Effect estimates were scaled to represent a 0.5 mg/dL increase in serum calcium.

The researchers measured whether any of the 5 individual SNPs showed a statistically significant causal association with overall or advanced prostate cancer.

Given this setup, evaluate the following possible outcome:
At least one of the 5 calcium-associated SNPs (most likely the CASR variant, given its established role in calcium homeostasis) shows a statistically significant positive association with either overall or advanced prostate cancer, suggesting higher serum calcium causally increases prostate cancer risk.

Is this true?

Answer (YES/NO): NO